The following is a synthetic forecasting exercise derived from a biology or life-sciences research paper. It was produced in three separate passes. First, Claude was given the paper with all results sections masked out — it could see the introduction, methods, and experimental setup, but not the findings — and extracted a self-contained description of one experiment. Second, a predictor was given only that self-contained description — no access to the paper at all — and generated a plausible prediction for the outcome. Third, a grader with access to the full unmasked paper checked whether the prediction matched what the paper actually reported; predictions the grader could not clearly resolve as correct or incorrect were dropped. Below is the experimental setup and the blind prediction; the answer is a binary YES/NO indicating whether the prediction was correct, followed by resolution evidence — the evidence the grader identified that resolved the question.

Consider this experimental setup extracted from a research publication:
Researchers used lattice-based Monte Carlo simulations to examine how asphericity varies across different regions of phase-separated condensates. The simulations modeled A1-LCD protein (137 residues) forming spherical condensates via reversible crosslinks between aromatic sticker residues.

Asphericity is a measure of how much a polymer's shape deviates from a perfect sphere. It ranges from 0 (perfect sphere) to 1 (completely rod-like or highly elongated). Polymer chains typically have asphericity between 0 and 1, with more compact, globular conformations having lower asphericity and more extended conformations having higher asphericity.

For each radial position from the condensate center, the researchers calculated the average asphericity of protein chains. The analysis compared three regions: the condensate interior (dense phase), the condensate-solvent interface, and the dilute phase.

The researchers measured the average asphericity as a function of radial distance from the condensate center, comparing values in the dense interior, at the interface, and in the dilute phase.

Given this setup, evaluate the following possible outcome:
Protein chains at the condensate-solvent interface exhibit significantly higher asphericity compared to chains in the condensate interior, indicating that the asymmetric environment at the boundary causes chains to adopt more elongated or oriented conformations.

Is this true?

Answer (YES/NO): YES